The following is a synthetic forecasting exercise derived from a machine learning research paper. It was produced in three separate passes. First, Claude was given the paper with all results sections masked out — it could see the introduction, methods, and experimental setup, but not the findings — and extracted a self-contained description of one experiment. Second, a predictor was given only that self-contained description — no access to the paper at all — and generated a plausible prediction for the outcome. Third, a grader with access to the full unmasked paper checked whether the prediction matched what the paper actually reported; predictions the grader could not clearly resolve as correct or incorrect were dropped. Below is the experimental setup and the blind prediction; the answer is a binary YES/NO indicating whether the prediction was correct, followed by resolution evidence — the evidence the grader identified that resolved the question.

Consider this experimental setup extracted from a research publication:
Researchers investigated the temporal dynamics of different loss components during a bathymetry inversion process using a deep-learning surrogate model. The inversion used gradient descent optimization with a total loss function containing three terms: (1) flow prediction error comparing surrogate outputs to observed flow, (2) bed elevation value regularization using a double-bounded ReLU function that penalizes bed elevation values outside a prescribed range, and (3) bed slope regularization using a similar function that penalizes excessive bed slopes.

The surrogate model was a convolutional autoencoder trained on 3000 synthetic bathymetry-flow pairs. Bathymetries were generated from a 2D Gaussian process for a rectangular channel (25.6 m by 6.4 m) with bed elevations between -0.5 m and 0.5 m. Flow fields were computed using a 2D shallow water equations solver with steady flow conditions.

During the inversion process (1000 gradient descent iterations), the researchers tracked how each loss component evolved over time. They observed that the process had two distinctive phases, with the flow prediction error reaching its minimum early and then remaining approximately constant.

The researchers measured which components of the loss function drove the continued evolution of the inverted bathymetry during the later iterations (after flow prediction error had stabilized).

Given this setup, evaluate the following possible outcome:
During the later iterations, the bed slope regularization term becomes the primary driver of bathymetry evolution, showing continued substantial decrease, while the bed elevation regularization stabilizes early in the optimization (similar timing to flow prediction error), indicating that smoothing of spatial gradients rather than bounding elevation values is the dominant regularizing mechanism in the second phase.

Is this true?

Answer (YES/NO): YES